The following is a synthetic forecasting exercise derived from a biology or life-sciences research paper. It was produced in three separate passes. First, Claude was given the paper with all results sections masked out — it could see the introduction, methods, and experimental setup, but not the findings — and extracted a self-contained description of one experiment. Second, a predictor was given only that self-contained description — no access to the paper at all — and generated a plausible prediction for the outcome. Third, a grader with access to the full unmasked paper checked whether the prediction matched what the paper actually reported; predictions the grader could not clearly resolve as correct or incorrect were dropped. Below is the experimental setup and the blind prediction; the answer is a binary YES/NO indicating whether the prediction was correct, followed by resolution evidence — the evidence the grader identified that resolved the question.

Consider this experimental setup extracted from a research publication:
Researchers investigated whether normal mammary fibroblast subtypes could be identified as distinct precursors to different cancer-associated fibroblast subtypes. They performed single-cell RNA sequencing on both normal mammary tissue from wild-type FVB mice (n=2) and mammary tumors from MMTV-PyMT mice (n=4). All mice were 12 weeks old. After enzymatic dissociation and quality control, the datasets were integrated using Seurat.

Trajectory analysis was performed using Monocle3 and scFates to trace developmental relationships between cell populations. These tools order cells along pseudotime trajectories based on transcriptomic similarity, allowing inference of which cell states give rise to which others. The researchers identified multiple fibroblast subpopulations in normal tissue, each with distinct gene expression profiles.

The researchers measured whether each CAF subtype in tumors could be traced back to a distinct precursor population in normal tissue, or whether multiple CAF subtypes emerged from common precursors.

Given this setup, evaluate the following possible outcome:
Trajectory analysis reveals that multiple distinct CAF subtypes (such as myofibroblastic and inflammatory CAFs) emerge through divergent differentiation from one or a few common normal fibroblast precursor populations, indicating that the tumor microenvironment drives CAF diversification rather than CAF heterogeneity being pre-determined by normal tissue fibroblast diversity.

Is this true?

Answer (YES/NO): NO